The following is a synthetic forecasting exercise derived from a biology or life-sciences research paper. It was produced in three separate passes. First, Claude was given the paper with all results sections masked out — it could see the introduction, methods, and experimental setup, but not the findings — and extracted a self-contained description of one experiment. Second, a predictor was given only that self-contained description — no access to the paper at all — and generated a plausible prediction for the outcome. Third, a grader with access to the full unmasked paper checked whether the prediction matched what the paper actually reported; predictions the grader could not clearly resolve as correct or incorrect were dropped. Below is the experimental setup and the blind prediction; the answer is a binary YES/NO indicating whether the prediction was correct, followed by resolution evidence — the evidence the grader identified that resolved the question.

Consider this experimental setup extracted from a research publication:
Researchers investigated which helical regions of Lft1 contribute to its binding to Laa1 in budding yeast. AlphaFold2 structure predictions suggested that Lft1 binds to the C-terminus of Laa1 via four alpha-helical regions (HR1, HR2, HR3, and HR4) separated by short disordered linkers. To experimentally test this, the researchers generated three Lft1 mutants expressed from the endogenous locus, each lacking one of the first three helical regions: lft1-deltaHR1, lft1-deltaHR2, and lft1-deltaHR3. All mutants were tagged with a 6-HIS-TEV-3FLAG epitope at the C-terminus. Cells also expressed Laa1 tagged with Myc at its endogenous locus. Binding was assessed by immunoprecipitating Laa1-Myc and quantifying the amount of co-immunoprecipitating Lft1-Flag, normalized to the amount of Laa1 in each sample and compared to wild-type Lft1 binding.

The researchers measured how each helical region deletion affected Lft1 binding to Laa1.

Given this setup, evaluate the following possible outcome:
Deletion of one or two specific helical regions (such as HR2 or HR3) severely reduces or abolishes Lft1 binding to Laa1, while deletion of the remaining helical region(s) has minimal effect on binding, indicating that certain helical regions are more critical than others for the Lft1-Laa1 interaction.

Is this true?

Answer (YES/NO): NO